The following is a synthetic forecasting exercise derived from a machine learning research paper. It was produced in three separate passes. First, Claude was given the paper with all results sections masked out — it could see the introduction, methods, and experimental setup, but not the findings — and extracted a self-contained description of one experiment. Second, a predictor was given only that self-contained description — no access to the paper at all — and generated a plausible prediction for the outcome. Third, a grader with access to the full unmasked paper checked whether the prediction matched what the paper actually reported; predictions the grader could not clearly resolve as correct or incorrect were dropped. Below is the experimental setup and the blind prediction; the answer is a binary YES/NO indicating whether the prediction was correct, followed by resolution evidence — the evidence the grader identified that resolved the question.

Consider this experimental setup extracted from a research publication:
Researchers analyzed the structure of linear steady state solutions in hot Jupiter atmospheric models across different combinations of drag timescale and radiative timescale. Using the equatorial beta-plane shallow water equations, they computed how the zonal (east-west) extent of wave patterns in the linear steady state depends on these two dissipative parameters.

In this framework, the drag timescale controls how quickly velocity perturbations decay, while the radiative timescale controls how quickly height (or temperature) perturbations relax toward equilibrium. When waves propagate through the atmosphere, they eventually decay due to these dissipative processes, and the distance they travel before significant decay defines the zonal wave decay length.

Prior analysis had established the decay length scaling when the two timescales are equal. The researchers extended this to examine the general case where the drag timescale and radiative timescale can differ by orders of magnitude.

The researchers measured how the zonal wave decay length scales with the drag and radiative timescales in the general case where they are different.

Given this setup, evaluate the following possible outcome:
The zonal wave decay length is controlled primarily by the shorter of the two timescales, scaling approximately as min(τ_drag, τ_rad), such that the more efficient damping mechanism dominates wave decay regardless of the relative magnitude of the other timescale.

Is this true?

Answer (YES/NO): NO